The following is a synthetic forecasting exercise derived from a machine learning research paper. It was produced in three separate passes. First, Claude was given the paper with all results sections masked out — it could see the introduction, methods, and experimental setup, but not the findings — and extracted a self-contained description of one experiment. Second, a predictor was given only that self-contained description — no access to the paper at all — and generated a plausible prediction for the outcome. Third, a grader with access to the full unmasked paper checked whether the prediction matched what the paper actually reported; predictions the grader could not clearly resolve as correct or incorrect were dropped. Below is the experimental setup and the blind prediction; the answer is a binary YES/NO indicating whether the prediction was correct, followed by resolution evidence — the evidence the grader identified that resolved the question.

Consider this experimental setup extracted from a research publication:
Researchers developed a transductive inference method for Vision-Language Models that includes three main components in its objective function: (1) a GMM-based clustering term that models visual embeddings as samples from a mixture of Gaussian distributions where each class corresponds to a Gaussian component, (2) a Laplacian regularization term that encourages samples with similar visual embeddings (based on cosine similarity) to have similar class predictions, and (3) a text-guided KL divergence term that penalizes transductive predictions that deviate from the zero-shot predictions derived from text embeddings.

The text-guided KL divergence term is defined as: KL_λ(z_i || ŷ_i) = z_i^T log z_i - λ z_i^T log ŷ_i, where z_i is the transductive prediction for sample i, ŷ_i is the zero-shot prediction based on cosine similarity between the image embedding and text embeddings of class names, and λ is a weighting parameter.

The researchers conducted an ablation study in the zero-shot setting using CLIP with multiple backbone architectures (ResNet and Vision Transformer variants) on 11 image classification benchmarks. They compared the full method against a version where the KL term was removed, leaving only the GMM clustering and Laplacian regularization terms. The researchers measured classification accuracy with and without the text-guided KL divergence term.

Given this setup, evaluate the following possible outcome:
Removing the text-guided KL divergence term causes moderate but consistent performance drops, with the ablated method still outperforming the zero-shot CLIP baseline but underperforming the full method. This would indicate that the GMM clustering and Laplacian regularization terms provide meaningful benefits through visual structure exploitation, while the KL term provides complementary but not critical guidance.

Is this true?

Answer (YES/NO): NO